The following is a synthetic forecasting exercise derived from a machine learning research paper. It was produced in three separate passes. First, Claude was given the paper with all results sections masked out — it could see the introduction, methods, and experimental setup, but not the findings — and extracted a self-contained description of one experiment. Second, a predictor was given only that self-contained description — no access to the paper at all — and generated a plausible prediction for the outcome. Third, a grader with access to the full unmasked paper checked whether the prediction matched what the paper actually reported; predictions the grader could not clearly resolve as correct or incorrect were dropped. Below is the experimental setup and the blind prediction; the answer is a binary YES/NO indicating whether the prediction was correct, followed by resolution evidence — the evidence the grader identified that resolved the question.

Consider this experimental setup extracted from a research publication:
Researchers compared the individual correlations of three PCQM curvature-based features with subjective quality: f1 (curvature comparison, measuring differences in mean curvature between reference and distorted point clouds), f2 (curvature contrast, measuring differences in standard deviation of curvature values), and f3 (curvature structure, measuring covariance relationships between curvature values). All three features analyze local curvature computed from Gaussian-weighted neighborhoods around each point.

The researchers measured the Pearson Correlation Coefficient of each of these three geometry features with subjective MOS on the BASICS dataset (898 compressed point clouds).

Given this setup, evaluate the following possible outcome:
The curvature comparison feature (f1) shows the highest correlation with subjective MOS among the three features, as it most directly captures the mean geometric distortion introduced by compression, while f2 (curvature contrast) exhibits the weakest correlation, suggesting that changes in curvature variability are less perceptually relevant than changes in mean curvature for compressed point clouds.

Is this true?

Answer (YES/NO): NO